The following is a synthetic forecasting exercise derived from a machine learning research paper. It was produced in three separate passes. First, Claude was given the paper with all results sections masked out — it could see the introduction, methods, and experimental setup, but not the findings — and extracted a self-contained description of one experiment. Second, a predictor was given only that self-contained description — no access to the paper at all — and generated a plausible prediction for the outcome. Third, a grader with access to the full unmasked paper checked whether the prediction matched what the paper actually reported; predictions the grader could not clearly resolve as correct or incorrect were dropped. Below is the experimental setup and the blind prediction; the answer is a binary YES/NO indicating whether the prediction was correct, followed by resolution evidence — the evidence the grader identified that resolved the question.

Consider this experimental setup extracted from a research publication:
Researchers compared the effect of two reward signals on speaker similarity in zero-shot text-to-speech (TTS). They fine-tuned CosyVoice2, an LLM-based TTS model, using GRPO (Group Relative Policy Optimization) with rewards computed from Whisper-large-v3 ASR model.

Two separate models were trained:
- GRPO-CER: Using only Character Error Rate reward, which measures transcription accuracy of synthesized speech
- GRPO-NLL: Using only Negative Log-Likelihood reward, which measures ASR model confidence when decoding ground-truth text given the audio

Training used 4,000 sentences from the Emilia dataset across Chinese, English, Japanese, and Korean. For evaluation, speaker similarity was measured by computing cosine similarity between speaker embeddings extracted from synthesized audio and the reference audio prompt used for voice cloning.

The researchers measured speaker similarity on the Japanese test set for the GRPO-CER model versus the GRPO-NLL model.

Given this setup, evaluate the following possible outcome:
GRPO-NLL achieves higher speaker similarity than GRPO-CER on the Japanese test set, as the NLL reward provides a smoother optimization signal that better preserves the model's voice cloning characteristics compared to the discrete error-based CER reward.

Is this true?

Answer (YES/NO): YES